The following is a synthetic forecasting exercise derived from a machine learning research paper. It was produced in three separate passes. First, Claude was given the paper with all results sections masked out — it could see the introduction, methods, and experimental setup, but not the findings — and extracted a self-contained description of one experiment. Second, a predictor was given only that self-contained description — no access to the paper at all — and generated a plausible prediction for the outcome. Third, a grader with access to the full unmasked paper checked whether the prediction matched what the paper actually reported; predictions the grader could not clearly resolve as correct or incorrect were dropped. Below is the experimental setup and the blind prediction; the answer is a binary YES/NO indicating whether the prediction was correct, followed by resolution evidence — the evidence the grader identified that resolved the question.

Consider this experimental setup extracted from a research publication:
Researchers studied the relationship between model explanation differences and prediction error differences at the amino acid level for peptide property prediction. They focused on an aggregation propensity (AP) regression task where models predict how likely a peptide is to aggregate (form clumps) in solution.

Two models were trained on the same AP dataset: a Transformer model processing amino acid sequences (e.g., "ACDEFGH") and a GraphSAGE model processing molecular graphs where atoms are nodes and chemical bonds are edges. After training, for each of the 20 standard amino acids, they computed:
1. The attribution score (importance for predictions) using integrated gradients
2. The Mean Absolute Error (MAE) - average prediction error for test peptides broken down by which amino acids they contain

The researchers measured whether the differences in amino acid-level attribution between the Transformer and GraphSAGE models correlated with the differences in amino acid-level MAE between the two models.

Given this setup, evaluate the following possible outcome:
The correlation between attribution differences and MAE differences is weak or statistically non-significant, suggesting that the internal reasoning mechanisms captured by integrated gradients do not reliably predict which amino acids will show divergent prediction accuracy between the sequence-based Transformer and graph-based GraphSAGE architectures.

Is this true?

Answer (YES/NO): NO